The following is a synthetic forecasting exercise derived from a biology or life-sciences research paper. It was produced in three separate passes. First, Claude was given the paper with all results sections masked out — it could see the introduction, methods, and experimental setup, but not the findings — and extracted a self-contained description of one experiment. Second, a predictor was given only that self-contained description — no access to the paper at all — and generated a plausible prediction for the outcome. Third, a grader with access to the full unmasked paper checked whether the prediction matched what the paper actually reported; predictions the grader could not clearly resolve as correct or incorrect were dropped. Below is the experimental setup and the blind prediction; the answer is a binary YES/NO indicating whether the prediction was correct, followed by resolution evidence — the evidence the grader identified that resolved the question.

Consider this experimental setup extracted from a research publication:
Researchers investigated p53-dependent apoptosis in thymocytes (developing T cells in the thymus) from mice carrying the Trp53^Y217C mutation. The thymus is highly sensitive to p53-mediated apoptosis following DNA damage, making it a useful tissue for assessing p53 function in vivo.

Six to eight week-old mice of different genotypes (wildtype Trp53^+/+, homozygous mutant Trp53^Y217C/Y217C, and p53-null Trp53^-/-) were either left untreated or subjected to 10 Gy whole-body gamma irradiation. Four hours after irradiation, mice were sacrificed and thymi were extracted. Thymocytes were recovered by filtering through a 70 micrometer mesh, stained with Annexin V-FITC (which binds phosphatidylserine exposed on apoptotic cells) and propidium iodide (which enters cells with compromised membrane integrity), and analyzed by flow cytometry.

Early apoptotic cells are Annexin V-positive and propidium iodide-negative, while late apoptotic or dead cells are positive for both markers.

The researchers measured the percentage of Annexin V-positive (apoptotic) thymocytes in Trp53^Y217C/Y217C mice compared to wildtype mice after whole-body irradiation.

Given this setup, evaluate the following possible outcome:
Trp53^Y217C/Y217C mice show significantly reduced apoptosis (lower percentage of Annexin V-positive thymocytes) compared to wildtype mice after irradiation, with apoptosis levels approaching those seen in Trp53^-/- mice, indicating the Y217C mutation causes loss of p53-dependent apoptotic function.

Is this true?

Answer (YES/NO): YES